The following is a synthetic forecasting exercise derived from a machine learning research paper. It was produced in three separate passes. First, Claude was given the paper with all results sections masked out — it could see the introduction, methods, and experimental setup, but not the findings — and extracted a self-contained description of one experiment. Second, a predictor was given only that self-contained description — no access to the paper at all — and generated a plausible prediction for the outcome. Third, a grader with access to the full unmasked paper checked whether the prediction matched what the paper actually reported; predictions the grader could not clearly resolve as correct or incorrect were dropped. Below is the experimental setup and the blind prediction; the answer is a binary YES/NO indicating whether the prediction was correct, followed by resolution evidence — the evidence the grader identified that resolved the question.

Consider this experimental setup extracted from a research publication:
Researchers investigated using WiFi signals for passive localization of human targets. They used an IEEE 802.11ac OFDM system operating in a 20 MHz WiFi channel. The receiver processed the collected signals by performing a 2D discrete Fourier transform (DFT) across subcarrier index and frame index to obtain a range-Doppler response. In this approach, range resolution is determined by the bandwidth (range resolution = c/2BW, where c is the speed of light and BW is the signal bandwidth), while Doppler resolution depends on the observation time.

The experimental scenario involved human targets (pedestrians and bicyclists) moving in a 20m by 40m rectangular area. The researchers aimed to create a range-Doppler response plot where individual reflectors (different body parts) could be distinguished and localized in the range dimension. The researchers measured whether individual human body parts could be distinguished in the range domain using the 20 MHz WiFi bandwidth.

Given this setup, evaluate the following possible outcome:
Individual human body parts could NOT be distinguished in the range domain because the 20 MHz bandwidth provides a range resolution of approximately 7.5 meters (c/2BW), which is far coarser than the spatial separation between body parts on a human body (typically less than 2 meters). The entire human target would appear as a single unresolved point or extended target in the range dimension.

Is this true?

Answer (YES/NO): YES